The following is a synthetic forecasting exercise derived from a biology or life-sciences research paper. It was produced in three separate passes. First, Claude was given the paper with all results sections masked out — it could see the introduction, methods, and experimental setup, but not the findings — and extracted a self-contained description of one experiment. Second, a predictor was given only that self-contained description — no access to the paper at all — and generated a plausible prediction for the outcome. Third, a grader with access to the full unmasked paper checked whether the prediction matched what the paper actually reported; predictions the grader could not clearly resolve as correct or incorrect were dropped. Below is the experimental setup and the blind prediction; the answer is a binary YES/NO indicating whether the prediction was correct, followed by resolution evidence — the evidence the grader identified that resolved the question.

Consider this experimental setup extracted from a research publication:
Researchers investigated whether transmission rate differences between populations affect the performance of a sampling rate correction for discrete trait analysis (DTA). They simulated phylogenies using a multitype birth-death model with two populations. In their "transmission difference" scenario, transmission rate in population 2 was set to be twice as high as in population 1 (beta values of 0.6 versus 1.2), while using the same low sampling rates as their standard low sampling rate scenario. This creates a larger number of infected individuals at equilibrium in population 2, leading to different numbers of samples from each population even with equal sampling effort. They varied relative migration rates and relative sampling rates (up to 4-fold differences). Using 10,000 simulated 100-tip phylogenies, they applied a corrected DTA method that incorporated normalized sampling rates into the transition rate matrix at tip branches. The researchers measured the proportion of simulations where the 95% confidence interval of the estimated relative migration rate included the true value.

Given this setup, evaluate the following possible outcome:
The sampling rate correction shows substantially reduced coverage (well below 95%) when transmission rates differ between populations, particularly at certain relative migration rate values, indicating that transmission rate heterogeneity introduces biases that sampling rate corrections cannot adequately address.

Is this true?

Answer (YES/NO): NO